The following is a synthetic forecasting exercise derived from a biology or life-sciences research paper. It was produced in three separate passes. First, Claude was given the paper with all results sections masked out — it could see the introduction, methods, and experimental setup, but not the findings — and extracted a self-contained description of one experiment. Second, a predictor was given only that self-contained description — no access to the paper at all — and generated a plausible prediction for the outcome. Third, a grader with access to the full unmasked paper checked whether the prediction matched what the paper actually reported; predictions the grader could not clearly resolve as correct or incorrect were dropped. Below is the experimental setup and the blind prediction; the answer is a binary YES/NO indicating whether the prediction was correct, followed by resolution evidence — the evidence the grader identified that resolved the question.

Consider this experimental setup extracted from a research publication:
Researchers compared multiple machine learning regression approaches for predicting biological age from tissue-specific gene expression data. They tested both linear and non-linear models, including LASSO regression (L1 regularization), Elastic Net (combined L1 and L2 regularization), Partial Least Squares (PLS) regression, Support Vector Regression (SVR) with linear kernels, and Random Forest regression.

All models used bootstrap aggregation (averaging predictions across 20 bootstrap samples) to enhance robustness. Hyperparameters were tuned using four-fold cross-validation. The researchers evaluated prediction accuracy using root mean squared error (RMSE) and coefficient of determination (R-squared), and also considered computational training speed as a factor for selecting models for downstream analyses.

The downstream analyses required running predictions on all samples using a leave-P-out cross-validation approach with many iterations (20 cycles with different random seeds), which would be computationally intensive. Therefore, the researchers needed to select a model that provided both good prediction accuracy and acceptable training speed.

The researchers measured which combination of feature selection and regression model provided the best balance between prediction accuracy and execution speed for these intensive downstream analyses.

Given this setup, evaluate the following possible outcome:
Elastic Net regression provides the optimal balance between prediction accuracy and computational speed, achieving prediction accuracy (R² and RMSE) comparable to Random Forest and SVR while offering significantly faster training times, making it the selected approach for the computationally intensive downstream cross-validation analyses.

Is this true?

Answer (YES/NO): NO